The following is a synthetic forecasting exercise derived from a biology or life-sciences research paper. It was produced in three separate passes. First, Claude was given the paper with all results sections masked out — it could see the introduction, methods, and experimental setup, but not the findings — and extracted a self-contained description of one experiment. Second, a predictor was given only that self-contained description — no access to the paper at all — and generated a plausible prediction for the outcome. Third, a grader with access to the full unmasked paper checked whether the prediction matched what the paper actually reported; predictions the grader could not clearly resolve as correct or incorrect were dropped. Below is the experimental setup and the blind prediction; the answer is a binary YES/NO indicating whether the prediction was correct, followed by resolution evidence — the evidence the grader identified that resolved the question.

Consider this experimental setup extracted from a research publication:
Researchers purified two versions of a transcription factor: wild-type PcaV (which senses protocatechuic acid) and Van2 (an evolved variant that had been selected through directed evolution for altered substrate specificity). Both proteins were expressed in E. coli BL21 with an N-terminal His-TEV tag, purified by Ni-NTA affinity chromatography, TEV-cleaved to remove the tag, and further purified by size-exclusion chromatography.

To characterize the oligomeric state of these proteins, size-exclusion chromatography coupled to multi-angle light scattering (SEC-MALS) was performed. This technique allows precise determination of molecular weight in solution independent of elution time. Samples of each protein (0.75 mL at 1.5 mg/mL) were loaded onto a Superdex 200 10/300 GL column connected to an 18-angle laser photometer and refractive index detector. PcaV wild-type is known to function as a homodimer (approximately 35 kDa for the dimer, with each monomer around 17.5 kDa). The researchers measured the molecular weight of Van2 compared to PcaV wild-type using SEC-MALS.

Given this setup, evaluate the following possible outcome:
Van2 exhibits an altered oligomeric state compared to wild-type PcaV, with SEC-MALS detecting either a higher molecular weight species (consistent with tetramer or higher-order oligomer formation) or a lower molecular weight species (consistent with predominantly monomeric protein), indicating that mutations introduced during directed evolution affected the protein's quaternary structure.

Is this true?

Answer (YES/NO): NO